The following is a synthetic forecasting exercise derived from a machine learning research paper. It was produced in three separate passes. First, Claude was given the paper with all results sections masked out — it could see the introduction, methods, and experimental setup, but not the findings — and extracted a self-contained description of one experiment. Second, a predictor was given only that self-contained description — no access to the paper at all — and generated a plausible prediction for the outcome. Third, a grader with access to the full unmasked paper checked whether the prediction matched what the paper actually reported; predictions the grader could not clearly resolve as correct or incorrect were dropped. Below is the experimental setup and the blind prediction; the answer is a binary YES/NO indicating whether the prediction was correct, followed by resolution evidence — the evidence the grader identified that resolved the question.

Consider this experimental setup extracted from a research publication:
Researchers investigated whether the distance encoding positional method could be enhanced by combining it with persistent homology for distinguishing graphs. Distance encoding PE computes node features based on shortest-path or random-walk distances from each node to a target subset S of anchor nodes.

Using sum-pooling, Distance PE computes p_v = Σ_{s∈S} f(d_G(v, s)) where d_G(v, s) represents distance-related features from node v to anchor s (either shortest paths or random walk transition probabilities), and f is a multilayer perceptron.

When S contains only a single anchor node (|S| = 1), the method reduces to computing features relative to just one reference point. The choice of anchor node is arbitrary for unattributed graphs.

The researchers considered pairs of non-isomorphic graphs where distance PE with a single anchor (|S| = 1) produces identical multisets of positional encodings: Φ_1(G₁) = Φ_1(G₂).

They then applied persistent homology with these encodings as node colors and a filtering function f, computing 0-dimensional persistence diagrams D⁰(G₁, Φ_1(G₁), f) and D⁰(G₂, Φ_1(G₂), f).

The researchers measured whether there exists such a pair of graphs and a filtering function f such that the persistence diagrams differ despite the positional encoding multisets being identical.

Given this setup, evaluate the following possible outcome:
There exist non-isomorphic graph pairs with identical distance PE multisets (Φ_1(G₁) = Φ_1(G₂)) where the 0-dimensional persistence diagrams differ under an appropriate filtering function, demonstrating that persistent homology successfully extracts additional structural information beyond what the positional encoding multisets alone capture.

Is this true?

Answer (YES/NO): YES